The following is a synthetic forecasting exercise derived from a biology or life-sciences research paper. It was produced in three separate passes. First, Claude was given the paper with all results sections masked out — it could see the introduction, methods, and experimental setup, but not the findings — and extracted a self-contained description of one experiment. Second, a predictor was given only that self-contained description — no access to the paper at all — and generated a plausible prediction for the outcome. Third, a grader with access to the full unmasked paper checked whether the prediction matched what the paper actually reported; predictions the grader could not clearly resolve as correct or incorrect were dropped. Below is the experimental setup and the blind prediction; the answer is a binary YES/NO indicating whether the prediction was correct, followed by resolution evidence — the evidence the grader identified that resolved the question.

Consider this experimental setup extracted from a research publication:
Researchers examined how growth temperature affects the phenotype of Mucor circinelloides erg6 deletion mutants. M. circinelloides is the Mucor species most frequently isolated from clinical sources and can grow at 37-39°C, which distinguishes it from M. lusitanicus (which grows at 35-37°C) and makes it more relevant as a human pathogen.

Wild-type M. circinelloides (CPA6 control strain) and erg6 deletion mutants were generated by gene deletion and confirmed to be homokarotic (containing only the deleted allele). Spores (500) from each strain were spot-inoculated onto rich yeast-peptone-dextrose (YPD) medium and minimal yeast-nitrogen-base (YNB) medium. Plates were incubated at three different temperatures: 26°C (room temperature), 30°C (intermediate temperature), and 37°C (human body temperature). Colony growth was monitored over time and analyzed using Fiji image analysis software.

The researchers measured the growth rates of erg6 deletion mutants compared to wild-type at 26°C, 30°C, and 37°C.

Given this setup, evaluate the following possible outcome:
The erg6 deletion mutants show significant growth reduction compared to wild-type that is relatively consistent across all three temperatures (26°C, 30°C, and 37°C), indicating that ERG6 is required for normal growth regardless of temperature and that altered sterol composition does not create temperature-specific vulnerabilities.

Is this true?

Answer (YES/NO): NO